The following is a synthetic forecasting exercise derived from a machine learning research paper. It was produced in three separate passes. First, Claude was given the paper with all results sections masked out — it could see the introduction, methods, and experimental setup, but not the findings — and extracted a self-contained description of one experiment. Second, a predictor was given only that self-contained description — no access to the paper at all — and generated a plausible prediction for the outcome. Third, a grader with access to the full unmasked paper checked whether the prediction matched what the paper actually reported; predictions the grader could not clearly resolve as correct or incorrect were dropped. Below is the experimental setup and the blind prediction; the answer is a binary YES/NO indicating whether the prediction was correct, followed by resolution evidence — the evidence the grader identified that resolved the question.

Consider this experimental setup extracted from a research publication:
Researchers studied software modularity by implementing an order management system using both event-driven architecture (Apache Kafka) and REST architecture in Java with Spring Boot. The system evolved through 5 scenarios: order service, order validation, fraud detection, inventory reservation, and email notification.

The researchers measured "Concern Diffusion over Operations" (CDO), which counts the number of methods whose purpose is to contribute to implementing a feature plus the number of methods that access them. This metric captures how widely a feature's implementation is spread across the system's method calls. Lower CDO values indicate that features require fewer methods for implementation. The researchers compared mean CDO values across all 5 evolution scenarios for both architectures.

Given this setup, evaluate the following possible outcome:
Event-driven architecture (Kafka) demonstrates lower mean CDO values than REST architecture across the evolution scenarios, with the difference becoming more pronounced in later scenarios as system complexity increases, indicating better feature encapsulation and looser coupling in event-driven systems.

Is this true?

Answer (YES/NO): NO